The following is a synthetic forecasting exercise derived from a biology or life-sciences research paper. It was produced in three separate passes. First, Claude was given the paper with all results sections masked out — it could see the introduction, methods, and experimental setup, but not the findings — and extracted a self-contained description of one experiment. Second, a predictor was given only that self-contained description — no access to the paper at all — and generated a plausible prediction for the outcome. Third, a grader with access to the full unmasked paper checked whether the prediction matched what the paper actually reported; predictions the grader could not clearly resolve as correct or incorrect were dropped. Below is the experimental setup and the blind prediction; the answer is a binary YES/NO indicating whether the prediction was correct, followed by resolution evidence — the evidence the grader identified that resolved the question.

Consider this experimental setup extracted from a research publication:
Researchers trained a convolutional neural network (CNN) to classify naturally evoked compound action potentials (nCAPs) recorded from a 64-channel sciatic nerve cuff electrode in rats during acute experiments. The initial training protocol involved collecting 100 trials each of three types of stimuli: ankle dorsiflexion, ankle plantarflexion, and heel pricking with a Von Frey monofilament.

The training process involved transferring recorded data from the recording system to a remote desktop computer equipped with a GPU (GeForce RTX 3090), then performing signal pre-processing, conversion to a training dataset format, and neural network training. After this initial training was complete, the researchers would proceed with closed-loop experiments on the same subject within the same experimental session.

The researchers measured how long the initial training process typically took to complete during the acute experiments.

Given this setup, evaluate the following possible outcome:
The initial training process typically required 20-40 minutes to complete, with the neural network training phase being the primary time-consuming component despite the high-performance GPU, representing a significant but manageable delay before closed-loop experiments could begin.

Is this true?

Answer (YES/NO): NO